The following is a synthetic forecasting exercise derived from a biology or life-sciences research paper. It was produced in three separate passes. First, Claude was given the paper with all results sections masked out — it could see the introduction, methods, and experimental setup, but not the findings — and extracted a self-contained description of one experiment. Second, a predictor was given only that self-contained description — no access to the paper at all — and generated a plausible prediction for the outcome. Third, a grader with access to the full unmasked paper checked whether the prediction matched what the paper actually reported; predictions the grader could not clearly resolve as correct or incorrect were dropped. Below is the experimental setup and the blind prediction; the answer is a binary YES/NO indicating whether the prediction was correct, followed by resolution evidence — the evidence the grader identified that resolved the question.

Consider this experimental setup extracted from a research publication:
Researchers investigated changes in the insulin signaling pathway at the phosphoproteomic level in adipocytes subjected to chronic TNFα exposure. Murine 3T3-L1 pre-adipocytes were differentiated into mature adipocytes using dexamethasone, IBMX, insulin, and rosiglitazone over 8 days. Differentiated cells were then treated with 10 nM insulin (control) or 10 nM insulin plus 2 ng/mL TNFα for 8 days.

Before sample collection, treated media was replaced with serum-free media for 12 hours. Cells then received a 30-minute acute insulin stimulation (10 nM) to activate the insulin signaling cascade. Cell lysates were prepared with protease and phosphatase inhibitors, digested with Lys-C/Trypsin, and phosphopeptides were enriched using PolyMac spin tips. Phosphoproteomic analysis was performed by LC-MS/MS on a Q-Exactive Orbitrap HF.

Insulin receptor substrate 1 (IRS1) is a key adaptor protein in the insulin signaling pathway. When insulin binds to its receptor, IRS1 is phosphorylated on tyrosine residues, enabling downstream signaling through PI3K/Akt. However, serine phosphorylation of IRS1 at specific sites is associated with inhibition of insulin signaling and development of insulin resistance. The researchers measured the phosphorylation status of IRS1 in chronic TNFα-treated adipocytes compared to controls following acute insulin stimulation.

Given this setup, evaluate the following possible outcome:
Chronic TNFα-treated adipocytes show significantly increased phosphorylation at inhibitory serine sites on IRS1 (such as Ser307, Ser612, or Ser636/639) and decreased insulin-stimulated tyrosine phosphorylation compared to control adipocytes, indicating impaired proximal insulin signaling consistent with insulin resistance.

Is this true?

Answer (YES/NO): NO